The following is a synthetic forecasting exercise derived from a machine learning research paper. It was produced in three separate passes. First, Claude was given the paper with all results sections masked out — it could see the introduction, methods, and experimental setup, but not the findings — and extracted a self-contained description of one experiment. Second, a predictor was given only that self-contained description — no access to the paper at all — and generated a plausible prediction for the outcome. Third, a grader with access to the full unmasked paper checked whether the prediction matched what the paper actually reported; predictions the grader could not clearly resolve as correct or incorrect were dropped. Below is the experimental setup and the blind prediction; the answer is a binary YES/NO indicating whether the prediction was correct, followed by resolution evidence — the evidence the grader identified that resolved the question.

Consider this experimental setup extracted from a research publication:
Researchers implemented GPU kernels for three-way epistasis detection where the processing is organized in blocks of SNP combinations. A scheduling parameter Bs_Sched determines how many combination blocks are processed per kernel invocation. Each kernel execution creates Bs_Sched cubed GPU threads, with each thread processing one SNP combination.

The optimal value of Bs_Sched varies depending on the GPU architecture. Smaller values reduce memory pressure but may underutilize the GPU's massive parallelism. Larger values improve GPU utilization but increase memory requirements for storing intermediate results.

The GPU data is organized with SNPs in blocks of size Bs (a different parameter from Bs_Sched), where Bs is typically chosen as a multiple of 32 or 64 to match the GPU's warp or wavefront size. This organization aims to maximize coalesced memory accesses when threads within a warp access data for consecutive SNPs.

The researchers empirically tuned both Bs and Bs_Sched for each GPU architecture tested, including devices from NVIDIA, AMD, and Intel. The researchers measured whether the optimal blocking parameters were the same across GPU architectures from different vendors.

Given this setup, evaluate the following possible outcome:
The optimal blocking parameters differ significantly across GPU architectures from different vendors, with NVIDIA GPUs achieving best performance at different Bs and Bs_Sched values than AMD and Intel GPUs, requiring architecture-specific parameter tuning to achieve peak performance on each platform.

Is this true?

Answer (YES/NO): NO